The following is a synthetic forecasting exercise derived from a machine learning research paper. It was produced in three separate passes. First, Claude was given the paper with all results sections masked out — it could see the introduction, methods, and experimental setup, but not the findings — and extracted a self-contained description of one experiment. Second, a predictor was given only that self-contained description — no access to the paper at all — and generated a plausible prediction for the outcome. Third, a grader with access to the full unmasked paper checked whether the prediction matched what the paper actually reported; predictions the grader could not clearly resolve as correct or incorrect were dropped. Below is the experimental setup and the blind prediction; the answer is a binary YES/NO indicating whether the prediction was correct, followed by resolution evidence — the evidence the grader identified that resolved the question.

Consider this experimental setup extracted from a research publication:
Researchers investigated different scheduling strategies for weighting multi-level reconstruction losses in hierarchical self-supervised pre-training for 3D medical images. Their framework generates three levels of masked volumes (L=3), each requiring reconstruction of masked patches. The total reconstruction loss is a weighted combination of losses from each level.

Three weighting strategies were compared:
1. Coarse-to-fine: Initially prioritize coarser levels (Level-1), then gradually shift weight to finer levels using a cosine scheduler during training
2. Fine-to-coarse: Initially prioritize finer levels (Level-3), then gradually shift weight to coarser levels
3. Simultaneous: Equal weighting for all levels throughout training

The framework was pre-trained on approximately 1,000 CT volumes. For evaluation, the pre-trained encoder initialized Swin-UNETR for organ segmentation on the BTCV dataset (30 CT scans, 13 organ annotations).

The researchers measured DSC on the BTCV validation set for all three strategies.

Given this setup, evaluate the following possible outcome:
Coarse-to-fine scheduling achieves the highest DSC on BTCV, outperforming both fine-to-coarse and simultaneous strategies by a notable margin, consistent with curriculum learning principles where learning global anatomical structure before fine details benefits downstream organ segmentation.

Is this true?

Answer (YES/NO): NO